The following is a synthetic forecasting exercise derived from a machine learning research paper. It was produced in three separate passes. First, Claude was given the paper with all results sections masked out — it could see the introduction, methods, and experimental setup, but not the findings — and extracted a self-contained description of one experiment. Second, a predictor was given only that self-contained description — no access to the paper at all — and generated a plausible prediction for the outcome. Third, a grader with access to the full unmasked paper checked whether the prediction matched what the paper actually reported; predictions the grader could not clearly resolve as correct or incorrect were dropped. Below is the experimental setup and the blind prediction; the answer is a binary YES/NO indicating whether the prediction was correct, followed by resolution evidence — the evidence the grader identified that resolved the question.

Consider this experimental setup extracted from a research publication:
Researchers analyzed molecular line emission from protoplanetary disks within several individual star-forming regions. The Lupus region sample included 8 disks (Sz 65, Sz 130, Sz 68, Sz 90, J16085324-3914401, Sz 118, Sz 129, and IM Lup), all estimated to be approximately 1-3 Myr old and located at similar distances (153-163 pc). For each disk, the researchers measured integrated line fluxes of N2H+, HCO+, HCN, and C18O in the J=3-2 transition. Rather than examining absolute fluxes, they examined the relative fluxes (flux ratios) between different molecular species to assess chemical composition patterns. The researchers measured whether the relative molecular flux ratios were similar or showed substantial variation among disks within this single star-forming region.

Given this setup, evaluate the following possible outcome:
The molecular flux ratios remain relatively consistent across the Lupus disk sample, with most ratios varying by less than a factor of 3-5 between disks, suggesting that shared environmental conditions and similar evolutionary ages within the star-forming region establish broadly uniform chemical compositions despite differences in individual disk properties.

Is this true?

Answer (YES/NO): NO